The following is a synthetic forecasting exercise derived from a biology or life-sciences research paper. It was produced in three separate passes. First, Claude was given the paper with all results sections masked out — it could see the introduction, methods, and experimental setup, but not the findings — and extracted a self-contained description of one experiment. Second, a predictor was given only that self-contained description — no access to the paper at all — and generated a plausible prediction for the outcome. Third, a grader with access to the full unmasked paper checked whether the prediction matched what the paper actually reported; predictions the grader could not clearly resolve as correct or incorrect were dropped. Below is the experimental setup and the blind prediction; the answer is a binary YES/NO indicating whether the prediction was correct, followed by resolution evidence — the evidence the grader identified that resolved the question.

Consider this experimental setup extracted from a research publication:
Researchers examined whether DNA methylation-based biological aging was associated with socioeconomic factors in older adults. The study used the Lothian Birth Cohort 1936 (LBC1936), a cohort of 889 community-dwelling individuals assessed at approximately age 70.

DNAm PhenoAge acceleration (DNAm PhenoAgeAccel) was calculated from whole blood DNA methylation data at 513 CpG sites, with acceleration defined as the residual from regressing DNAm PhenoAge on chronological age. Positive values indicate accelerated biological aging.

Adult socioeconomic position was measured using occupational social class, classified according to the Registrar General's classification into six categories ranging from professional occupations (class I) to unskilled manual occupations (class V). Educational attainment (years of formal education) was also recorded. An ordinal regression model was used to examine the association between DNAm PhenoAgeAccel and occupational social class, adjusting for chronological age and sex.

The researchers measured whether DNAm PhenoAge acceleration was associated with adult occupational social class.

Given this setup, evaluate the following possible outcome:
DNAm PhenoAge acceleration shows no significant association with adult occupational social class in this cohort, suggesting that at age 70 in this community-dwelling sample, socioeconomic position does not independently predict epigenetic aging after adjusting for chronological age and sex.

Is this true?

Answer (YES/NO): YES